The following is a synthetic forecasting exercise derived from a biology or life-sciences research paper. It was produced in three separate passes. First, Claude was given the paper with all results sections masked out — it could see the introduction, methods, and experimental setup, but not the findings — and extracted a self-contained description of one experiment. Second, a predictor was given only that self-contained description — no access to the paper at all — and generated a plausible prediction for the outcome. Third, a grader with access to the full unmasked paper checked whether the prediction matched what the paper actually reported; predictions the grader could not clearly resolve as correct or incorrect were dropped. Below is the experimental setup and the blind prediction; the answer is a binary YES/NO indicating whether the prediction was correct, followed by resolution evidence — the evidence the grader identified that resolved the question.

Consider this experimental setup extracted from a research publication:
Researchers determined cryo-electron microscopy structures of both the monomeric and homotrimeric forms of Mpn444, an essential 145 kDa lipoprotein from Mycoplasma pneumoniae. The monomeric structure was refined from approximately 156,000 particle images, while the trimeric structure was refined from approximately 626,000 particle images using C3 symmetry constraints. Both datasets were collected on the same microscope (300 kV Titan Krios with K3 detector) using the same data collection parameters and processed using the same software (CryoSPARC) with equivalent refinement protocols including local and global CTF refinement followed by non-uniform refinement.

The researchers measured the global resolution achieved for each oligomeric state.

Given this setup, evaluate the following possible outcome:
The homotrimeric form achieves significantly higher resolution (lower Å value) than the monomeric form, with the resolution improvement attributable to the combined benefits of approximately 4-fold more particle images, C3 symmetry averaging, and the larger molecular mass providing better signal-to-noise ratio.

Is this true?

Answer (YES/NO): NO